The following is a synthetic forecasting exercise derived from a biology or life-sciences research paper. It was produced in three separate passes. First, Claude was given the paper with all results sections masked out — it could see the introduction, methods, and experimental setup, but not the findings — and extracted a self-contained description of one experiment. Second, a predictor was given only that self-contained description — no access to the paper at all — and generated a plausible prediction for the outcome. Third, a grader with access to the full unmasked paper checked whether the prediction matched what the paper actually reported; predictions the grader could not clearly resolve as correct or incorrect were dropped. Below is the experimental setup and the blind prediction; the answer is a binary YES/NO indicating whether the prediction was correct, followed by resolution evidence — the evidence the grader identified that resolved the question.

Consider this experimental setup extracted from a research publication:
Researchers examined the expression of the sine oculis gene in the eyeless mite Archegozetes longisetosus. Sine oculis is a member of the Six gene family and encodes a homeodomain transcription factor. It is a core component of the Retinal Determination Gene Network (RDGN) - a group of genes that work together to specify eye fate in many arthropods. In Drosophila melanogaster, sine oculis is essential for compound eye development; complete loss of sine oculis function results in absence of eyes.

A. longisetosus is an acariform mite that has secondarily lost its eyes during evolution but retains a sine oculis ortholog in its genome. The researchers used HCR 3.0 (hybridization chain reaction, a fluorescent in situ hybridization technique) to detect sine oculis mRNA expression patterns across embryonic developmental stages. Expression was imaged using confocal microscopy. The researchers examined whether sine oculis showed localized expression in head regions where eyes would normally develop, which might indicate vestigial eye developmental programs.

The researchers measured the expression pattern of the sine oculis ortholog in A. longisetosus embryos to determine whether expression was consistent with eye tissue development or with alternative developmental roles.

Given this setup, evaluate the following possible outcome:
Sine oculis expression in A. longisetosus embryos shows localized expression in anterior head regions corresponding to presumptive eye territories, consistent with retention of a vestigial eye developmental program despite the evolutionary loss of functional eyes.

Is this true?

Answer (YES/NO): NO